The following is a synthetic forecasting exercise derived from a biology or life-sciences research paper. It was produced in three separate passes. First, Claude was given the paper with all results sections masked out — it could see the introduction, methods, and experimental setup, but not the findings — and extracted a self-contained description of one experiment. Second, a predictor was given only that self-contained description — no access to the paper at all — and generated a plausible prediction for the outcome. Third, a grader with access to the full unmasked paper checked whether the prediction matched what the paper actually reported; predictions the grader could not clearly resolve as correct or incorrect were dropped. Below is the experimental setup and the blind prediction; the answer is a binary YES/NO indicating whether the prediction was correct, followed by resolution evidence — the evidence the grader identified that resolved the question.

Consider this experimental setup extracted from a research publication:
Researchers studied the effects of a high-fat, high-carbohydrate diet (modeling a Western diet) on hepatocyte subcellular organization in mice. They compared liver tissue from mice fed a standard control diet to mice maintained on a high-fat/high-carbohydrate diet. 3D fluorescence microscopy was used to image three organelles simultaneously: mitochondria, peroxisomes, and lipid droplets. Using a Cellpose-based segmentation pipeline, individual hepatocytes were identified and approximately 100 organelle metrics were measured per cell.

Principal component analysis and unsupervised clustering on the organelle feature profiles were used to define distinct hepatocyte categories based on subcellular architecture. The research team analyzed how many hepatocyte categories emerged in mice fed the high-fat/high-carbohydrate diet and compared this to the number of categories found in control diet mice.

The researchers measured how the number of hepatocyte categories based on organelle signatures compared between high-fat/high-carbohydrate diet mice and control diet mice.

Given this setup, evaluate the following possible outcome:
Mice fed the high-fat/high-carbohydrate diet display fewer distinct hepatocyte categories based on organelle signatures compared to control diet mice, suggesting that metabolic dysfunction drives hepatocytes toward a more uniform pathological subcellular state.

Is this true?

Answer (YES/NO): YES